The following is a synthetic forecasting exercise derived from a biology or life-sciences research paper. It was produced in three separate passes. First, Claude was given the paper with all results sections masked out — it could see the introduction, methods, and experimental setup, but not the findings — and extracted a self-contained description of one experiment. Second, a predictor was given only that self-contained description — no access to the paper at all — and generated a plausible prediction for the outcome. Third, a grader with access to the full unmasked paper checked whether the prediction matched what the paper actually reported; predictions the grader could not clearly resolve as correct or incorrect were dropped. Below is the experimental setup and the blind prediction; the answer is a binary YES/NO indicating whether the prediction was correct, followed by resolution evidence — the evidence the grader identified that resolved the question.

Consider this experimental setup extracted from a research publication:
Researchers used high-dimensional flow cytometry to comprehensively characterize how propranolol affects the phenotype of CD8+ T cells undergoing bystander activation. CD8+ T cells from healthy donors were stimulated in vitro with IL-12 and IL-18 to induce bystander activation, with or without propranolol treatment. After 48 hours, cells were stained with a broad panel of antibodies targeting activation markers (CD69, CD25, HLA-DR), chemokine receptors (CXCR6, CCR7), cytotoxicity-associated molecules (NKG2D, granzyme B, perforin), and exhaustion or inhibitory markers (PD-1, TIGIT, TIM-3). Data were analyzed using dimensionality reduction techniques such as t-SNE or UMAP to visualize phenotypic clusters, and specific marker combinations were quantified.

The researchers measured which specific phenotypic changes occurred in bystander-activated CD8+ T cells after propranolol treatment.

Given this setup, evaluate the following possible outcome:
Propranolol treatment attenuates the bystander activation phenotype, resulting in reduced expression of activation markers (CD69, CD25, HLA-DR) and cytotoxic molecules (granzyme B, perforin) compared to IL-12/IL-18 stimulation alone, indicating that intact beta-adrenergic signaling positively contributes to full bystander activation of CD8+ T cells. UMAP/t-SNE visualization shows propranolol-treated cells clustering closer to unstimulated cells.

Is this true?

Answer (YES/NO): NO